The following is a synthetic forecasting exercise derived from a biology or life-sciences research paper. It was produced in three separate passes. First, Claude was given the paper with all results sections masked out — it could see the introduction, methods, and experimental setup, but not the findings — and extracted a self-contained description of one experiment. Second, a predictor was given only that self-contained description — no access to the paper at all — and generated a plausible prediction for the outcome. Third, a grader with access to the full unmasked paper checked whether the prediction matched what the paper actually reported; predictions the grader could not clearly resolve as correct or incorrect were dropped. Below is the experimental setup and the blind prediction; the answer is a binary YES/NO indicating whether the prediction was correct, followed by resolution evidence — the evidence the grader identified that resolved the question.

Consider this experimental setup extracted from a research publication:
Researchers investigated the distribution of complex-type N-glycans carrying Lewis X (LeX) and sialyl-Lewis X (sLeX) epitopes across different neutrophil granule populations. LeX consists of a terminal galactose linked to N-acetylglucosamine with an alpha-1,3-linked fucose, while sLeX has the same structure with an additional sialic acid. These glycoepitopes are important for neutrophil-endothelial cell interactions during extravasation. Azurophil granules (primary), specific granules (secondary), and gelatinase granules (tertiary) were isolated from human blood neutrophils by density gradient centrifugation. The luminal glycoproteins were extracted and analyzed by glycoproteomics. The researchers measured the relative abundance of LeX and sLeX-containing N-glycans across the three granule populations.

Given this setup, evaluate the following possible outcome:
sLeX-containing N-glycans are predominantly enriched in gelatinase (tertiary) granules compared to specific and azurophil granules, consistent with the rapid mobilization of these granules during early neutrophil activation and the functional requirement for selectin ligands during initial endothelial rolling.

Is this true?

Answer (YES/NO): NO